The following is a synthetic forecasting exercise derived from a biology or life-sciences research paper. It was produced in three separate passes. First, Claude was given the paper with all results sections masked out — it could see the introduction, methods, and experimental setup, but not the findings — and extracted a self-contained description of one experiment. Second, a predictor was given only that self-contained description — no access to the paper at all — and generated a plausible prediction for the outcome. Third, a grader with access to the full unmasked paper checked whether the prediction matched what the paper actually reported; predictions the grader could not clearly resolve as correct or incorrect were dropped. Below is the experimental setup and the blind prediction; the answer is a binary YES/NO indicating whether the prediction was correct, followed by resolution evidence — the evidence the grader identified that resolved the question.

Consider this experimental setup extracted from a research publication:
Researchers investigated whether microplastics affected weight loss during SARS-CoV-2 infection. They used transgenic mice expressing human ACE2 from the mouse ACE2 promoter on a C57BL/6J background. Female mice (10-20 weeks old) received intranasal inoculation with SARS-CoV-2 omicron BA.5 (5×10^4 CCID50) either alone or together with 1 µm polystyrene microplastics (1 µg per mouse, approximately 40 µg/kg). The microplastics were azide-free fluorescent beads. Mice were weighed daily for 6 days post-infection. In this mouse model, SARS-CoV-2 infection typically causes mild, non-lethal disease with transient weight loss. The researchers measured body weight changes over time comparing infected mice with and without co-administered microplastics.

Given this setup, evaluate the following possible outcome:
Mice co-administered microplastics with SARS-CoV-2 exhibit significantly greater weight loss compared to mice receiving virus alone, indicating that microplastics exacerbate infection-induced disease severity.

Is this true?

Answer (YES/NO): NO